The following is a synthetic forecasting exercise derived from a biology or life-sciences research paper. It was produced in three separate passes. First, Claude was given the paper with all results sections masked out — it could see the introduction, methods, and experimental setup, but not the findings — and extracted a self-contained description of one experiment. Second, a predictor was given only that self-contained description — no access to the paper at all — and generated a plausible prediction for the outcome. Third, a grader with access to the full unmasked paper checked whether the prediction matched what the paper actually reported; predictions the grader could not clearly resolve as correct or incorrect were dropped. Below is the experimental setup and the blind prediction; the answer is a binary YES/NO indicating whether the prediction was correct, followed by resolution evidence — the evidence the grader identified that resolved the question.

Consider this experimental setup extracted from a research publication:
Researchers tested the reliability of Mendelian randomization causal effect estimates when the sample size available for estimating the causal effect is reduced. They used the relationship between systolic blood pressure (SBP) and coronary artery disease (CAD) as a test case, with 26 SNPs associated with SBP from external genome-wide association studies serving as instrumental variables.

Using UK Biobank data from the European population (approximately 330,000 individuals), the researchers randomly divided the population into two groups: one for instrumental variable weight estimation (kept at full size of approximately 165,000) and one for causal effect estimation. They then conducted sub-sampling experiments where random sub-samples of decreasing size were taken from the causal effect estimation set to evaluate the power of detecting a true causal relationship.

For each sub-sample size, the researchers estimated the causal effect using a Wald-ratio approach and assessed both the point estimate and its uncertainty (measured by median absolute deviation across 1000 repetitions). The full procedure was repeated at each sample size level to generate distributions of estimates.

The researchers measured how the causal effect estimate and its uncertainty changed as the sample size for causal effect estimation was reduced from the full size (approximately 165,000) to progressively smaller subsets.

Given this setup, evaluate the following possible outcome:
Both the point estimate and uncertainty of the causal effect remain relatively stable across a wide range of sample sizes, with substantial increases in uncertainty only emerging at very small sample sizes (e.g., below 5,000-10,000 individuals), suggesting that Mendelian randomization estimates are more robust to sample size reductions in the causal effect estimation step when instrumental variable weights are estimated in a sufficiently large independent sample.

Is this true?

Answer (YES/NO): NO